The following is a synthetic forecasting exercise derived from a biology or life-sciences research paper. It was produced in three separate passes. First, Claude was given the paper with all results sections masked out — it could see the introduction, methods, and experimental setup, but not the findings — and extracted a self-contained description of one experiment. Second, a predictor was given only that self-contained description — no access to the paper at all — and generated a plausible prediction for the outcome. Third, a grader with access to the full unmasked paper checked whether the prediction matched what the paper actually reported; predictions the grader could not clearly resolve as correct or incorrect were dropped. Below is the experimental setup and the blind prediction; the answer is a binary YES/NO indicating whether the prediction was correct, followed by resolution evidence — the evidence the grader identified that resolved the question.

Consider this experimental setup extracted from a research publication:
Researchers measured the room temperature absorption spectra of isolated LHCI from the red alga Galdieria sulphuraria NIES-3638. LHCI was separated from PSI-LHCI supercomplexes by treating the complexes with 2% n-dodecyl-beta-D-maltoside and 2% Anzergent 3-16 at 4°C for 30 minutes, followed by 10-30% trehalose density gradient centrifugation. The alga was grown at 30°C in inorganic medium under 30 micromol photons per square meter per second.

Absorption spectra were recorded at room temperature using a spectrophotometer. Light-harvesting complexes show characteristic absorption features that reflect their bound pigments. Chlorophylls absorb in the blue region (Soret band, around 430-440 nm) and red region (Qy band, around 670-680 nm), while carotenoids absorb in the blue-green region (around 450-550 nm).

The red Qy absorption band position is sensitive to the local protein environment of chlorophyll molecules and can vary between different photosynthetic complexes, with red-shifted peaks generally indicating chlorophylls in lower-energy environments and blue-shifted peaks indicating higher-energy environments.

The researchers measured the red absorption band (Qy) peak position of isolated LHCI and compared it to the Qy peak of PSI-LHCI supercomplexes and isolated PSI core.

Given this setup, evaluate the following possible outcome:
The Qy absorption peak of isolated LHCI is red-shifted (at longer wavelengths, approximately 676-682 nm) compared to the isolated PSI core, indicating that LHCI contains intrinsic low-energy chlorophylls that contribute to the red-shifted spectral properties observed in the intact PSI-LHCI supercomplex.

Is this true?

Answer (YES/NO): NO